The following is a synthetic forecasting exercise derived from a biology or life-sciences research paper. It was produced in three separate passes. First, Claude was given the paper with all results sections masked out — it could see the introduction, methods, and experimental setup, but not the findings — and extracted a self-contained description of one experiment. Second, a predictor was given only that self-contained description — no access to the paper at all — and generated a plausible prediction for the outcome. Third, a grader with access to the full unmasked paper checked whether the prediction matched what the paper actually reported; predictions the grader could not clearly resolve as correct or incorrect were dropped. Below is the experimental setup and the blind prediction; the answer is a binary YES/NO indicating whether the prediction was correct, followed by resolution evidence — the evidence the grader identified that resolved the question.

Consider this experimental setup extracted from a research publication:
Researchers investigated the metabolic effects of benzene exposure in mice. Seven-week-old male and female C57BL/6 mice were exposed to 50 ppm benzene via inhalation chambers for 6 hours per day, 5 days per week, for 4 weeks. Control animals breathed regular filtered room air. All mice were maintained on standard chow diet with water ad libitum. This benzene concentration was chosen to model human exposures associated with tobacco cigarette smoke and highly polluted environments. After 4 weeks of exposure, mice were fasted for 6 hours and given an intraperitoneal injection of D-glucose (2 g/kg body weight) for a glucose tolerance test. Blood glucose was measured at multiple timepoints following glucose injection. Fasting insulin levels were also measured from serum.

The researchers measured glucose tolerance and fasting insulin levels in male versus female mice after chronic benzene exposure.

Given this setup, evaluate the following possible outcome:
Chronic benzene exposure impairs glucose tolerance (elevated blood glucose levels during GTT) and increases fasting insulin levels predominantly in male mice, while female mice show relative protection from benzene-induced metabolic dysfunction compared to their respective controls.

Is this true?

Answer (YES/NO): YES